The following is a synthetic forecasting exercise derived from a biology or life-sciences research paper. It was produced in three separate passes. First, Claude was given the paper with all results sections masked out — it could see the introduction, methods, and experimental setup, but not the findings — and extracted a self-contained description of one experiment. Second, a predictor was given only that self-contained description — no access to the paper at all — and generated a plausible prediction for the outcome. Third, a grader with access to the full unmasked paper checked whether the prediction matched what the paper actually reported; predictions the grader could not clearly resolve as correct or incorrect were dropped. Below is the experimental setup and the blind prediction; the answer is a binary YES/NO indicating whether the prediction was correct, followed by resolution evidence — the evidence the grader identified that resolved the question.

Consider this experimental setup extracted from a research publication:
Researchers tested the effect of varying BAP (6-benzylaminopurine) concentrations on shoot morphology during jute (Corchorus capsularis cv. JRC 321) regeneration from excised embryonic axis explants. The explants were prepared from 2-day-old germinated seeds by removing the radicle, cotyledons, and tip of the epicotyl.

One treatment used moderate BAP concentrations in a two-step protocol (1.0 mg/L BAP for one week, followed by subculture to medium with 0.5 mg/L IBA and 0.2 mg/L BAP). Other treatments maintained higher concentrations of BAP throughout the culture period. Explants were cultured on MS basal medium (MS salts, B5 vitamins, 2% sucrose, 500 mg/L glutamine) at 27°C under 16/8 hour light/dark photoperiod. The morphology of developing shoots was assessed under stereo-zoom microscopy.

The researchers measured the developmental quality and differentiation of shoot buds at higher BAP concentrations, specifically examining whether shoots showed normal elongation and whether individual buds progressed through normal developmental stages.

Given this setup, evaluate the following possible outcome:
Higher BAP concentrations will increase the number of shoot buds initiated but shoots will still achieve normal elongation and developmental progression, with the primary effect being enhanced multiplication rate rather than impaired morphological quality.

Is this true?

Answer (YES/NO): NO